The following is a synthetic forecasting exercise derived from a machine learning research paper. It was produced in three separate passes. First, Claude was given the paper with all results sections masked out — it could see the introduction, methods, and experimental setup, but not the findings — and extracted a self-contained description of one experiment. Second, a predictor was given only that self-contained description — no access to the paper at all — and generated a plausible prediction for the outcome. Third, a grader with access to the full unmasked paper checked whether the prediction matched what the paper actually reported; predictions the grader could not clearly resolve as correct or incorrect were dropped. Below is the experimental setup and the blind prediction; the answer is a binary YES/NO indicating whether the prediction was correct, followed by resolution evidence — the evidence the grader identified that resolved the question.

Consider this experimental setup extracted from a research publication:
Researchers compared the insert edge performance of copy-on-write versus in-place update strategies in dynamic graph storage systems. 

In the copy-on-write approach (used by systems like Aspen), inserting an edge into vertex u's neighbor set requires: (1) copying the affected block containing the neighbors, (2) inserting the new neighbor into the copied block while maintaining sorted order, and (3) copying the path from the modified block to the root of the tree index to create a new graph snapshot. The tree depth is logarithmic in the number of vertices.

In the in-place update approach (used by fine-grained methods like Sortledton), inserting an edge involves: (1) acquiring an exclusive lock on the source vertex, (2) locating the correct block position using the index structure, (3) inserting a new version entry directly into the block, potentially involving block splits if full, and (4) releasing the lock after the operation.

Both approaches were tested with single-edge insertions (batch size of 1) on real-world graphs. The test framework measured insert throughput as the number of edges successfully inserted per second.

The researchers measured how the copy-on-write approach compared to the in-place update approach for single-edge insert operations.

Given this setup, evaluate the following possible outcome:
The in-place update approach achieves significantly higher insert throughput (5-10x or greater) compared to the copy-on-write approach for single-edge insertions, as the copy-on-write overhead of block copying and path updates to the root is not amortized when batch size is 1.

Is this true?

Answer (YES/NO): YES